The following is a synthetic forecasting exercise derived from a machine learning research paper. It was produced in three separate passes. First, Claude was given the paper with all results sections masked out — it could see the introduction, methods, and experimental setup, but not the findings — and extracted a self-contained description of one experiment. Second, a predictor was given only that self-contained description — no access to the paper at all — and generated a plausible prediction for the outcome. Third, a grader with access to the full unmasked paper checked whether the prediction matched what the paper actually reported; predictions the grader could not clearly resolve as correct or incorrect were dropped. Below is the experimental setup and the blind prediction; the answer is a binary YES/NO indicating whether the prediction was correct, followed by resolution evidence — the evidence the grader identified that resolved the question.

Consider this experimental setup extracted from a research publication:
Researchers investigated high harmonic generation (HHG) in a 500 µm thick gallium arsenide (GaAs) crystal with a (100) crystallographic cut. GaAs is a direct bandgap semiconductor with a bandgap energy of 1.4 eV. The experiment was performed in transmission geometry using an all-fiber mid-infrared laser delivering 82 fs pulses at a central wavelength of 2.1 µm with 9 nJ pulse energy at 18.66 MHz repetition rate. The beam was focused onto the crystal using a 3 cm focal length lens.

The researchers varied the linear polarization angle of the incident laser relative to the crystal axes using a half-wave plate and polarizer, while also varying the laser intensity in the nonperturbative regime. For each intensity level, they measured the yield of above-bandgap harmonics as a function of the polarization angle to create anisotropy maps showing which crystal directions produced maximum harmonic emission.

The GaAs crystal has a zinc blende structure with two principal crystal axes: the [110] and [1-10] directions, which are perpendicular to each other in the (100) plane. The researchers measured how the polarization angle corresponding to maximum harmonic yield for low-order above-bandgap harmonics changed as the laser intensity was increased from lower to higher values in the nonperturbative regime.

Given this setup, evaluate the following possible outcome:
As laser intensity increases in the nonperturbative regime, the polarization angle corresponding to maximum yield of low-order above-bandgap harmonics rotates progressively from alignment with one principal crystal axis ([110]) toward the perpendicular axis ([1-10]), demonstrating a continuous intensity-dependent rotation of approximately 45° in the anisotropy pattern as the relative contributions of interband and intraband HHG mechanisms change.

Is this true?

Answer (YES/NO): NO